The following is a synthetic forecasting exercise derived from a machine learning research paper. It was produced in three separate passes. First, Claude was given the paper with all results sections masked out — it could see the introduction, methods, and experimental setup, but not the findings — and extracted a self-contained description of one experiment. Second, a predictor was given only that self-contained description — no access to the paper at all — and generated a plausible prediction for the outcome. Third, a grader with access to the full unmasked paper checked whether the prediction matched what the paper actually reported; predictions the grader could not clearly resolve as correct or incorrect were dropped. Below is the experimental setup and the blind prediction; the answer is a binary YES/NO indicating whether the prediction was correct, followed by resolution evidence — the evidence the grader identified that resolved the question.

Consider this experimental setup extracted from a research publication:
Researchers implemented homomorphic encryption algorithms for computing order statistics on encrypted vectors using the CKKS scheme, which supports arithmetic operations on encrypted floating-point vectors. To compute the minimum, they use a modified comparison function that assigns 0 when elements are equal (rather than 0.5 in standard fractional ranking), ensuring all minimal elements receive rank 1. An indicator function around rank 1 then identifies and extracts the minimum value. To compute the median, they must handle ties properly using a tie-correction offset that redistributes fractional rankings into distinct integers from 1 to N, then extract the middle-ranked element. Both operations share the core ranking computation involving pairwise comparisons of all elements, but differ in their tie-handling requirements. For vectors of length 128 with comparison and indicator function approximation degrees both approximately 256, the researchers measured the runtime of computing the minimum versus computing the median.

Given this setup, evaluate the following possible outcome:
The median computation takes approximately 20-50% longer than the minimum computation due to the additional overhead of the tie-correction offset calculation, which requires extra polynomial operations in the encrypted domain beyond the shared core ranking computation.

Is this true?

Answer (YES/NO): NO